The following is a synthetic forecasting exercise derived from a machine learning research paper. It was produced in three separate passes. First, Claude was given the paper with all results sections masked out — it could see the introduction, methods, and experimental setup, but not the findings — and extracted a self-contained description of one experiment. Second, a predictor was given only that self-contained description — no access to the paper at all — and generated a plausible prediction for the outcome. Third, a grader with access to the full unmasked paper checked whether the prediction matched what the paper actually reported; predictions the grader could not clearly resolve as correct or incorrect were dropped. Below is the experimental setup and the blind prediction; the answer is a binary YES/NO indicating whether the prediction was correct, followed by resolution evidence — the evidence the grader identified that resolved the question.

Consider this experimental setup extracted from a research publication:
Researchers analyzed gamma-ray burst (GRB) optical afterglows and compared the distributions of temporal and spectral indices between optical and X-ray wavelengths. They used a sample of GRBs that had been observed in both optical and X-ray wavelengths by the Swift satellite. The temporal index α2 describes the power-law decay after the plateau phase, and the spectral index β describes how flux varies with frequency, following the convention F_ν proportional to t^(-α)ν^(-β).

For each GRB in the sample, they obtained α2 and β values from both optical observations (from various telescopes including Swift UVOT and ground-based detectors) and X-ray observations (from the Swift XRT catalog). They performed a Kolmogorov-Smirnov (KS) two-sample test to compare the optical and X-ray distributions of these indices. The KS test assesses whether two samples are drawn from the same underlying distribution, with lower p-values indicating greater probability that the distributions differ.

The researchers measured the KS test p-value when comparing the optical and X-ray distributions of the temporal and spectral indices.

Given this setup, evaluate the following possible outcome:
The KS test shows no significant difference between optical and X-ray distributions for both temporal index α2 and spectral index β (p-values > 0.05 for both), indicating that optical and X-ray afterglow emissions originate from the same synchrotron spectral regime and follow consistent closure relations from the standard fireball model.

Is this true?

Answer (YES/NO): NO